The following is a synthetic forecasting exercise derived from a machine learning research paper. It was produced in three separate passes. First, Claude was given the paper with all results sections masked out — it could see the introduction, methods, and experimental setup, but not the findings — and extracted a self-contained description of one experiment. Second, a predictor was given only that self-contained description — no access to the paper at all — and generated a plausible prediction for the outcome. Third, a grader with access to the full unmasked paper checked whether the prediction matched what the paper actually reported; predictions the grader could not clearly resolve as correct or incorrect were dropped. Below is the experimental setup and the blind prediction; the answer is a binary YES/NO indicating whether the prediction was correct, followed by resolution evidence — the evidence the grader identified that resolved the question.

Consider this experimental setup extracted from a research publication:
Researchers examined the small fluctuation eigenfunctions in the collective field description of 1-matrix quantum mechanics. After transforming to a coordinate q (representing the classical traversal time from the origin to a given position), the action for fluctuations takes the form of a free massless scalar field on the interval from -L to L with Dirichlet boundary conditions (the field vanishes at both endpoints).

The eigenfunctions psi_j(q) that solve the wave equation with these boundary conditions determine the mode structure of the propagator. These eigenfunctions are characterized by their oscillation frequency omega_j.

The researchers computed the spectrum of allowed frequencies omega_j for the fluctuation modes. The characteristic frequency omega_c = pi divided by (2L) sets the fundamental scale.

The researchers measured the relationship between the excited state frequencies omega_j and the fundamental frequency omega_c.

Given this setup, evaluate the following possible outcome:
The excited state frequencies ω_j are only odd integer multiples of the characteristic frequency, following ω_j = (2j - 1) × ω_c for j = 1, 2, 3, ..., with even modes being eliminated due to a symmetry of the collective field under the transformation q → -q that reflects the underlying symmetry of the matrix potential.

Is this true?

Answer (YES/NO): NO